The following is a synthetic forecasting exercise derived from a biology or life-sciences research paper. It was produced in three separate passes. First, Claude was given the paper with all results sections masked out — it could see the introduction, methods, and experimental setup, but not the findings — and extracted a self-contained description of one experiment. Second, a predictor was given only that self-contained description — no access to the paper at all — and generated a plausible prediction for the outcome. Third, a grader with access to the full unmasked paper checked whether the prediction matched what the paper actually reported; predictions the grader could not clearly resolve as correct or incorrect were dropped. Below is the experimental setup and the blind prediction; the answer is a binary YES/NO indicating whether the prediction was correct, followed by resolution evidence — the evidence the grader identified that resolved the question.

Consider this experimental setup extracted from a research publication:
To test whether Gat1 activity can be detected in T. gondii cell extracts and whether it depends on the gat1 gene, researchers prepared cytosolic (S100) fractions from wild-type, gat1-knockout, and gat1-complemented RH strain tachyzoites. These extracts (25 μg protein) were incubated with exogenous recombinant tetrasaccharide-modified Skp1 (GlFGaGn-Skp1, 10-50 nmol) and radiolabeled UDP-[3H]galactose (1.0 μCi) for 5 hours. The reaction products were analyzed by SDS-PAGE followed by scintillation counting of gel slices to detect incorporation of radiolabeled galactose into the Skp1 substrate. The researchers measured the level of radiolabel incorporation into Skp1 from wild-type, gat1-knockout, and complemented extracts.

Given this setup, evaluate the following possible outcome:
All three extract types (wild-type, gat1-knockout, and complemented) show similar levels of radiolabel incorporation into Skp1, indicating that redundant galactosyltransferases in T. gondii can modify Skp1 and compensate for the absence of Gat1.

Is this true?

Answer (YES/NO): NO